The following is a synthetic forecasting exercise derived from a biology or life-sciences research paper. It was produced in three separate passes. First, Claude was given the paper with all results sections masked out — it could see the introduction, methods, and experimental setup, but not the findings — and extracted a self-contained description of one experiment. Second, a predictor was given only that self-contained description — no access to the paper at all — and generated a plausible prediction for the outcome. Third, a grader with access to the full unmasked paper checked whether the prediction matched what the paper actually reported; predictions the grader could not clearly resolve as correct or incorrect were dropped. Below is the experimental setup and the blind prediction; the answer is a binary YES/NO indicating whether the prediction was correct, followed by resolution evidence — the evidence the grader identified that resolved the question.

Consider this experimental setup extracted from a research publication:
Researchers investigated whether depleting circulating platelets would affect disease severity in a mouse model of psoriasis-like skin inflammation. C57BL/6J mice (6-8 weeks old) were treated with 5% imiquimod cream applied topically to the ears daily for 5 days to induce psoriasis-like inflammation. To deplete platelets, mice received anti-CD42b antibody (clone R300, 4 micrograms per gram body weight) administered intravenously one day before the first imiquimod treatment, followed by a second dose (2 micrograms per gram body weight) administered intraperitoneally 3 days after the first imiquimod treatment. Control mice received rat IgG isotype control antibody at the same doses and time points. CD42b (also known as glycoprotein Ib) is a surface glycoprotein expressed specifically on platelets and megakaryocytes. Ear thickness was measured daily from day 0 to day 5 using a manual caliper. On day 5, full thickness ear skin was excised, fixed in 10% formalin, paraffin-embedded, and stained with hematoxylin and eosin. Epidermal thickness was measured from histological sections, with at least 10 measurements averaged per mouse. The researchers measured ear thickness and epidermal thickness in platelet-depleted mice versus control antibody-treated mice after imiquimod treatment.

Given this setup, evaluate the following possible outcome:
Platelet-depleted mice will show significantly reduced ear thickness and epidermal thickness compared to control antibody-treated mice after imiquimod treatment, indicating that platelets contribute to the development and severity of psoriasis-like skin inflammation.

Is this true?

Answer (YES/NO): YES